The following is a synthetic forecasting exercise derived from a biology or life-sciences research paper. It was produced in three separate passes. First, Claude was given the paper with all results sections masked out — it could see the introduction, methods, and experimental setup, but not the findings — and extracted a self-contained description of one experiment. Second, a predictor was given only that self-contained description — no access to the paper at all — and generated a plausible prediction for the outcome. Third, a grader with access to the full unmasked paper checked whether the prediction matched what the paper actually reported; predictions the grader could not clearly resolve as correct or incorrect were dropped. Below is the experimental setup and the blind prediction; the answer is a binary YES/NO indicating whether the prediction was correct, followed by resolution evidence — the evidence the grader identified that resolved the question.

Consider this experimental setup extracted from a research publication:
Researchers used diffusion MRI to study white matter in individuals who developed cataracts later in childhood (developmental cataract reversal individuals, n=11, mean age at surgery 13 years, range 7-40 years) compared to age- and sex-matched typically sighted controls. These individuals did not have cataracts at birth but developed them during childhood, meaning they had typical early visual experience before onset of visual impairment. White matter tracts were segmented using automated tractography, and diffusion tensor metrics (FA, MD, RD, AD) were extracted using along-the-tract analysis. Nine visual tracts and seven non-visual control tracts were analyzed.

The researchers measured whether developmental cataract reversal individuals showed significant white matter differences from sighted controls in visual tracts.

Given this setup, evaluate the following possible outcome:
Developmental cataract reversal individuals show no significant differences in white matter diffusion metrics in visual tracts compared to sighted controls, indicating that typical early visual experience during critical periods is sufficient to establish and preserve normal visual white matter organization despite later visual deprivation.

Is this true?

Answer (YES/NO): NO